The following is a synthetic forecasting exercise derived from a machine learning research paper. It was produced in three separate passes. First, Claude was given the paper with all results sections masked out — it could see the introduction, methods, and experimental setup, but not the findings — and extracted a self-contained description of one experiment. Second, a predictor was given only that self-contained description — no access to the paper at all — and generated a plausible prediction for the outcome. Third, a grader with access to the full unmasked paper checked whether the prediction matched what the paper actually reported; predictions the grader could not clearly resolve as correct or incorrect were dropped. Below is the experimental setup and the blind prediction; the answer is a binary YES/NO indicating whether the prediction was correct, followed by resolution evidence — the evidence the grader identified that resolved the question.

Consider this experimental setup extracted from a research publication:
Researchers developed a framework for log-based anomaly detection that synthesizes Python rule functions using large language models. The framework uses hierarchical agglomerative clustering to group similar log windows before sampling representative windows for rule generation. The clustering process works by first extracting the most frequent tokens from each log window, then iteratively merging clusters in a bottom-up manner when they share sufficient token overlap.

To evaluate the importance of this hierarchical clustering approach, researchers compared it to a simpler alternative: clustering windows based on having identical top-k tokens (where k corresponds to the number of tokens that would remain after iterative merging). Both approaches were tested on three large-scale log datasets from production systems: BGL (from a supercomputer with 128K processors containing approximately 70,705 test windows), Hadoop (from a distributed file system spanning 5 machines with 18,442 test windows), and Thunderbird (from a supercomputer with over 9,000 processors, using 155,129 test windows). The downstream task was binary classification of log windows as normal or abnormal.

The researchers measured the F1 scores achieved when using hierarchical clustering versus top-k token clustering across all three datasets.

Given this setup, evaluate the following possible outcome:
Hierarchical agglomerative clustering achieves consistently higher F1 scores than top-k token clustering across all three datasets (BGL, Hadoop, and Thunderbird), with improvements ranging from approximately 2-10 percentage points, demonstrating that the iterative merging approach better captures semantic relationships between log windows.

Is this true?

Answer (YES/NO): NO